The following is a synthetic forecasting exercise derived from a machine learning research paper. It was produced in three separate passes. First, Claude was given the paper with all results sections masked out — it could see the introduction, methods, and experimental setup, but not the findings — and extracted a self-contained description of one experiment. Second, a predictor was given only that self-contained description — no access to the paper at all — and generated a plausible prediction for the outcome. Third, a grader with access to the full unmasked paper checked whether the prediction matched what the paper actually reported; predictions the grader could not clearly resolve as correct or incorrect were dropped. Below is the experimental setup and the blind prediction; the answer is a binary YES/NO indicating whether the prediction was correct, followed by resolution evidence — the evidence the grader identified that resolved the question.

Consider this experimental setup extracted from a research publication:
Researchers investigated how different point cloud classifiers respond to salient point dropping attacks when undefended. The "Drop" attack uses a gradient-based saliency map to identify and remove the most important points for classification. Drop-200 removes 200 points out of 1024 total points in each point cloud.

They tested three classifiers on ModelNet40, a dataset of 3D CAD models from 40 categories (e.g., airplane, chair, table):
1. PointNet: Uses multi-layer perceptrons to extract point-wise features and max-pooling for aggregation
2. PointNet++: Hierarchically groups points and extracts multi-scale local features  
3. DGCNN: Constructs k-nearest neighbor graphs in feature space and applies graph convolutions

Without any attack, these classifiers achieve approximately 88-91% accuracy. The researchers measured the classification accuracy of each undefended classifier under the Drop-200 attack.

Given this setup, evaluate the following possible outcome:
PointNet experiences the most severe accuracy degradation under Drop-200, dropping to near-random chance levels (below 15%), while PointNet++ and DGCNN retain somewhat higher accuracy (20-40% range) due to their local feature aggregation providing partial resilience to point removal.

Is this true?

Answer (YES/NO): NO